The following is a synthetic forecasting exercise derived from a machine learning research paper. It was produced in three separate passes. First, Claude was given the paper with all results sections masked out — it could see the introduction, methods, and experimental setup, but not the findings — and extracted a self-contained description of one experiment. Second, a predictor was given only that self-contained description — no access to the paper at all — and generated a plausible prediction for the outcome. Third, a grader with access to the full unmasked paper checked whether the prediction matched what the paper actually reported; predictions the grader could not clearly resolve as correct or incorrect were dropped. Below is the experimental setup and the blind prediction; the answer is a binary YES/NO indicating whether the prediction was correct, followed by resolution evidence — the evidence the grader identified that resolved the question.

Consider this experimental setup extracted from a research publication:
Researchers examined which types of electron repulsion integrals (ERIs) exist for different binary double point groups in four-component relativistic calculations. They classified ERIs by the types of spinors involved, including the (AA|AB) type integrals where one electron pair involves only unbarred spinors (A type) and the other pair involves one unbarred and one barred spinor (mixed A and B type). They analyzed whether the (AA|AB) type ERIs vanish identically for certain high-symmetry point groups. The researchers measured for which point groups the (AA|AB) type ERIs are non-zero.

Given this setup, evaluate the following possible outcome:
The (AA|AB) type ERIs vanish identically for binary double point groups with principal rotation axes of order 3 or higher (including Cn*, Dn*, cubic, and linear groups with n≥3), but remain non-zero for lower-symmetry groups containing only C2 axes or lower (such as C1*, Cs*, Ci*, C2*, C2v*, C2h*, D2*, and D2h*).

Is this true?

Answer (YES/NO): NO